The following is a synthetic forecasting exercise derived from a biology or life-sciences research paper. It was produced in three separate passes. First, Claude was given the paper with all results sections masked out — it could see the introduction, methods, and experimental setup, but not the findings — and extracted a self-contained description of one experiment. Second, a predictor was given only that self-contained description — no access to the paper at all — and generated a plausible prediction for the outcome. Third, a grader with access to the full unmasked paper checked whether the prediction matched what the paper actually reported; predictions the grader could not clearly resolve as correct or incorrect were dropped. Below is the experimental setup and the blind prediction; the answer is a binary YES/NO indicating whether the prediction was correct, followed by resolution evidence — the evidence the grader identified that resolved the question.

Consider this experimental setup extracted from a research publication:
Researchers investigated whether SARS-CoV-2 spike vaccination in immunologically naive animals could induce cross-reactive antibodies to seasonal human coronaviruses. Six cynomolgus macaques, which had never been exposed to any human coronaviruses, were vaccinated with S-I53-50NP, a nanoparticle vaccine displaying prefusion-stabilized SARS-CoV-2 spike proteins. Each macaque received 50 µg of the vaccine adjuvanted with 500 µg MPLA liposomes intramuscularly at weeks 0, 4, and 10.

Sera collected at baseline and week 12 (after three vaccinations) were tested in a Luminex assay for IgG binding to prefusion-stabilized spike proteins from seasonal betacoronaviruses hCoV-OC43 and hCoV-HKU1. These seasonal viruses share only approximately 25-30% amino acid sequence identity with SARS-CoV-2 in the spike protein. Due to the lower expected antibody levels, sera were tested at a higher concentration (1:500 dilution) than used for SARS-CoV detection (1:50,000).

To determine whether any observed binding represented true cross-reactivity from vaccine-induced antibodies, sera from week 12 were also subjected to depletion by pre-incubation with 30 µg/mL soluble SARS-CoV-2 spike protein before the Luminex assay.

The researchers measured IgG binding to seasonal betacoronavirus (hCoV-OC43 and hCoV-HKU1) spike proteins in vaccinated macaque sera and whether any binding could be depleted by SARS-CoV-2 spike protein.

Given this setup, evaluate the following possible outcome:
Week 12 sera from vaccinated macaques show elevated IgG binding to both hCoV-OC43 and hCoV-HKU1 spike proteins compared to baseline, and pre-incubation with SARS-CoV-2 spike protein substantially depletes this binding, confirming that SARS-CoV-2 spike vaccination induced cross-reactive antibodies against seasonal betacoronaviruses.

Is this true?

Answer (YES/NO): YES